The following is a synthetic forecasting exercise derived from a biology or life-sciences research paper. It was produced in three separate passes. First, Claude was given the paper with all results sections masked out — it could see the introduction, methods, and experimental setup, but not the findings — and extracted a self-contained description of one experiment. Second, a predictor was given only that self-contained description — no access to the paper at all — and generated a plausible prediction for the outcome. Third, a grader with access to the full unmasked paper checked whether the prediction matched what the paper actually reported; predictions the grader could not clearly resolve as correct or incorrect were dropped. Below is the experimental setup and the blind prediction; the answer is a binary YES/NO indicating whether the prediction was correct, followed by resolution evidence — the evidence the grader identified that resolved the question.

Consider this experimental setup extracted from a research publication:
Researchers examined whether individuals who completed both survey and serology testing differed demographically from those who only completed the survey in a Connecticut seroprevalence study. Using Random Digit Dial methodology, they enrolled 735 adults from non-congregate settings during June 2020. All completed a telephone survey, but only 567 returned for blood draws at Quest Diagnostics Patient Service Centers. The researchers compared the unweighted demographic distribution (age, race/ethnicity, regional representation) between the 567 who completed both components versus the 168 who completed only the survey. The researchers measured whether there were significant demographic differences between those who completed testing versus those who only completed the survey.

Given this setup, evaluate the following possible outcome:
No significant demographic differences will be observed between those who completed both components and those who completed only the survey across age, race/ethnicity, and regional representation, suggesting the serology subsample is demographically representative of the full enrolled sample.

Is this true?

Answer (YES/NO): NO